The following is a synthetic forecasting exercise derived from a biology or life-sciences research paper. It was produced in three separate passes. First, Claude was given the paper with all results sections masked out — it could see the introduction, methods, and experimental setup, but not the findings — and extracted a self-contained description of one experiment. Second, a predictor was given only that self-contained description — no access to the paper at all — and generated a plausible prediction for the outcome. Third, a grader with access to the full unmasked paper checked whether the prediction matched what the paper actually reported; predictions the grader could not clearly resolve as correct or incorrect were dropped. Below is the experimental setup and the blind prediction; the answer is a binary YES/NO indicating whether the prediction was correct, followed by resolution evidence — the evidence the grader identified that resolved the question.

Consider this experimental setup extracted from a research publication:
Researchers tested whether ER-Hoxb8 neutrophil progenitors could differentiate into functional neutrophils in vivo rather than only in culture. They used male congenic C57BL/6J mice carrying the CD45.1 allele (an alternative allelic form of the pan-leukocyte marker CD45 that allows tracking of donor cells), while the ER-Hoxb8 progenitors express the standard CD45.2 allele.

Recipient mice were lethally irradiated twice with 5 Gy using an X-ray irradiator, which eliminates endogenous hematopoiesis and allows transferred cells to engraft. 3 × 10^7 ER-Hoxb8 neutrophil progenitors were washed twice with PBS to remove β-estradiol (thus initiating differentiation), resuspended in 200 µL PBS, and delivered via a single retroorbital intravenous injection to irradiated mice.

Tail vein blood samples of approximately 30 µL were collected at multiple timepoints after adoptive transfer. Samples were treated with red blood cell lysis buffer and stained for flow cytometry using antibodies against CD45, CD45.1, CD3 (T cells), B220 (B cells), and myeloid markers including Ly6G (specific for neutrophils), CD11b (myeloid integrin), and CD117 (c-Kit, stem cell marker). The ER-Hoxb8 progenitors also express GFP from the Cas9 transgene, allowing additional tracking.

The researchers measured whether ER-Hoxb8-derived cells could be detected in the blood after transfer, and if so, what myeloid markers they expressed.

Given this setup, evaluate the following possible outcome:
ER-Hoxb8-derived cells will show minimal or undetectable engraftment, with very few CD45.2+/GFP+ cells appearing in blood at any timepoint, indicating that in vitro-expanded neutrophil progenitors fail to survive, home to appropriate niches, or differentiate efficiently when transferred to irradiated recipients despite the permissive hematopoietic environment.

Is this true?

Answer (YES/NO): NO